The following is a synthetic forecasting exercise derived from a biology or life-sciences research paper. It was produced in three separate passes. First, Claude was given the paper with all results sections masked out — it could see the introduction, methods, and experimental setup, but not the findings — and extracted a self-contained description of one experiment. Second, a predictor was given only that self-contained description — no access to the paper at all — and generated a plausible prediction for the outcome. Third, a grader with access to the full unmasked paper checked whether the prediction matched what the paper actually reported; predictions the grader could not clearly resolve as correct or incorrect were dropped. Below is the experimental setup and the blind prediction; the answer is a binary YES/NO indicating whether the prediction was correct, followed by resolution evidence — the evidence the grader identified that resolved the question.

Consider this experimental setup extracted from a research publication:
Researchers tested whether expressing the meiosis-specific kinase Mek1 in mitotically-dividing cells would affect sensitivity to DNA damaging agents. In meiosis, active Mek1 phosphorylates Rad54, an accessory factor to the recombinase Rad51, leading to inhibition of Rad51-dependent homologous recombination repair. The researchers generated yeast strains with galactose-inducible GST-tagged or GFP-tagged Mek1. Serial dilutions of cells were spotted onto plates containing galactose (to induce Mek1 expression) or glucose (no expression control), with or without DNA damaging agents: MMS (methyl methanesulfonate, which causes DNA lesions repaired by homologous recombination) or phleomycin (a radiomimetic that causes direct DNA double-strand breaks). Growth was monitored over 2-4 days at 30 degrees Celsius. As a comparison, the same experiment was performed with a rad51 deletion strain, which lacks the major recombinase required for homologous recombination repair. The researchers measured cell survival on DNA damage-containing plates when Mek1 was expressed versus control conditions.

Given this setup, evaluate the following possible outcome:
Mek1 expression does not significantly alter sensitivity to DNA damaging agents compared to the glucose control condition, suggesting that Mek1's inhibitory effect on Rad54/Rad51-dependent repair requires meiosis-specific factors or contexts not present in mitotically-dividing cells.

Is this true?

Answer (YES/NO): NO